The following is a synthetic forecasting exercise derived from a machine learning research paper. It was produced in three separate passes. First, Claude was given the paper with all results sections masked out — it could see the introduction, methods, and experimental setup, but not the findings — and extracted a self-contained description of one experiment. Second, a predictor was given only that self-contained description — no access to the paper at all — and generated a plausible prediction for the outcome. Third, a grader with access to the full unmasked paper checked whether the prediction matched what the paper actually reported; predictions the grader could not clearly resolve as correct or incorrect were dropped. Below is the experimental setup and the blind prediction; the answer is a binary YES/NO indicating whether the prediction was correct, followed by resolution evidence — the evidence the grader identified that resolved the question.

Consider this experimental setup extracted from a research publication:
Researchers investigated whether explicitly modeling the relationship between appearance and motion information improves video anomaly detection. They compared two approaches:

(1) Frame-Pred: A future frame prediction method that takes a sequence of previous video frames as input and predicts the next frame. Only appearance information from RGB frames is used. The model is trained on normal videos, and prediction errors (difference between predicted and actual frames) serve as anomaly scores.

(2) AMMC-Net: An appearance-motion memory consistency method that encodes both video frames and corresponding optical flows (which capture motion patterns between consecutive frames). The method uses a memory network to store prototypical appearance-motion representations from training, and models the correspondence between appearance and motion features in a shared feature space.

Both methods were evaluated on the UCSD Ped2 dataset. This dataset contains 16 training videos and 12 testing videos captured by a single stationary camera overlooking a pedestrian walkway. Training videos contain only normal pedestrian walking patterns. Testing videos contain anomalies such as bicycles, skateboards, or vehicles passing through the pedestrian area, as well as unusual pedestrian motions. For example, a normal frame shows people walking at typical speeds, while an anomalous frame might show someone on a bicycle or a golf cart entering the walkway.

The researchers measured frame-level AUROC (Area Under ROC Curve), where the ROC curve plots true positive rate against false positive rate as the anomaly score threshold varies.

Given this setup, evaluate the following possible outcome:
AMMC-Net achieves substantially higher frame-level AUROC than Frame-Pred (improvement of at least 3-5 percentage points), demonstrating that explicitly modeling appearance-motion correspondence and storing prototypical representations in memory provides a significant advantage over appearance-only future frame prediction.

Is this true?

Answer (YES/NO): NO